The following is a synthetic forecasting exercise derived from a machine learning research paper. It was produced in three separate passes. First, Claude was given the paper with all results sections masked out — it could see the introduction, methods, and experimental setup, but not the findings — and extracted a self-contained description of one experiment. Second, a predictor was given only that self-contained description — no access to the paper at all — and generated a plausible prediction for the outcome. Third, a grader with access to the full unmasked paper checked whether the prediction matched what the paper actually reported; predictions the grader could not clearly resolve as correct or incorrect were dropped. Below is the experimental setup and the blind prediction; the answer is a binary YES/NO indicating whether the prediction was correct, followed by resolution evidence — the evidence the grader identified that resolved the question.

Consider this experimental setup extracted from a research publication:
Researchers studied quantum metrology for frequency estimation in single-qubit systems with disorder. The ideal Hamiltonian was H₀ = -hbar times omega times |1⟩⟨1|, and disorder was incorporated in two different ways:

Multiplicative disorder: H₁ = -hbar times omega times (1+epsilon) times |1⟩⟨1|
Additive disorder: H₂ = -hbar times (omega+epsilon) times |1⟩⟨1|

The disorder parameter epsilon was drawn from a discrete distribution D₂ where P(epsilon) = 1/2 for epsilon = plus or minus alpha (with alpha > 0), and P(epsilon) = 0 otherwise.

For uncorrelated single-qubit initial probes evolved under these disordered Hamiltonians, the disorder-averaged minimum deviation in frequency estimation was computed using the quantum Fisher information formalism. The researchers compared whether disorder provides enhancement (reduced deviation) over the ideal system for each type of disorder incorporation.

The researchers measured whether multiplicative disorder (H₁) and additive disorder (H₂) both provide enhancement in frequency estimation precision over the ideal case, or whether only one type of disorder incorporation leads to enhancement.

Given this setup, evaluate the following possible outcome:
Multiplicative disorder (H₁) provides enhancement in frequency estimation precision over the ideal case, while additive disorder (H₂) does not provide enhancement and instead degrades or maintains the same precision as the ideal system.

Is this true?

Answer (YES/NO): YES